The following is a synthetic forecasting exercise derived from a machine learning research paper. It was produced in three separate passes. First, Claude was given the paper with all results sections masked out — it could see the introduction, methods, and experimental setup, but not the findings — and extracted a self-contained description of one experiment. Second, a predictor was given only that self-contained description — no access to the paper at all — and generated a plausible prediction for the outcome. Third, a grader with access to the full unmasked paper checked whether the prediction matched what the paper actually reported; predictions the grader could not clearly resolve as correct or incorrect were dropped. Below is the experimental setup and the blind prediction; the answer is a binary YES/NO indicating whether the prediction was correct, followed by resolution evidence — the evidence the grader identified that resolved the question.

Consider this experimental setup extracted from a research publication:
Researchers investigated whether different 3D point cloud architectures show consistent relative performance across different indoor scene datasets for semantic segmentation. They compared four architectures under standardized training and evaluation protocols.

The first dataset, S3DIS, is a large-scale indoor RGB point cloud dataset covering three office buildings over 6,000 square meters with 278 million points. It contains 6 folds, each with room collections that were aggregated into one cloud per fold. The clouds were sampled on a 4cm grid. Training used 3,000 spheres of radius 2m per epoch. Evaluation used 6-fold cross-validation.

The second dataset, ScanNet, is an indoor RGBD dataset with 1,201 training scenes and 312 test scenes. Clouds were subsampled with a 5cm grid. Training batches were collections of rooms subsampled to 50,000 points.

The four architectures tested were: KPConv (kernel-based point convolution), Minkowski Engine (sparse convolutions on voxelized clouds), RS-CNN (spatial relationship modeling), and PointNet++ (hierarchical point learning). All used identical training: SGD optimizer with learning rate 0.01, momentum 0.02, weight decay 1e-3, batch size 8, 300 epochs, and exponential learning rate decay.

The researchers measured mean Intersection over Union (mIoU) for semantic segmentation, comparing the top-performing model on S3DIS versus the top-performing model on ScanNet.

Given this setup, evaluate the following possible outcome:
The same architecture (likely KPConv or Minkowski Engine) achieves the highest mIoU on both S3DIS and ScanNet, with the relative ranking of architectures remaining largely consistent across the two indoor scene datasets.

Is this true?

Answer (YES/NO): NO